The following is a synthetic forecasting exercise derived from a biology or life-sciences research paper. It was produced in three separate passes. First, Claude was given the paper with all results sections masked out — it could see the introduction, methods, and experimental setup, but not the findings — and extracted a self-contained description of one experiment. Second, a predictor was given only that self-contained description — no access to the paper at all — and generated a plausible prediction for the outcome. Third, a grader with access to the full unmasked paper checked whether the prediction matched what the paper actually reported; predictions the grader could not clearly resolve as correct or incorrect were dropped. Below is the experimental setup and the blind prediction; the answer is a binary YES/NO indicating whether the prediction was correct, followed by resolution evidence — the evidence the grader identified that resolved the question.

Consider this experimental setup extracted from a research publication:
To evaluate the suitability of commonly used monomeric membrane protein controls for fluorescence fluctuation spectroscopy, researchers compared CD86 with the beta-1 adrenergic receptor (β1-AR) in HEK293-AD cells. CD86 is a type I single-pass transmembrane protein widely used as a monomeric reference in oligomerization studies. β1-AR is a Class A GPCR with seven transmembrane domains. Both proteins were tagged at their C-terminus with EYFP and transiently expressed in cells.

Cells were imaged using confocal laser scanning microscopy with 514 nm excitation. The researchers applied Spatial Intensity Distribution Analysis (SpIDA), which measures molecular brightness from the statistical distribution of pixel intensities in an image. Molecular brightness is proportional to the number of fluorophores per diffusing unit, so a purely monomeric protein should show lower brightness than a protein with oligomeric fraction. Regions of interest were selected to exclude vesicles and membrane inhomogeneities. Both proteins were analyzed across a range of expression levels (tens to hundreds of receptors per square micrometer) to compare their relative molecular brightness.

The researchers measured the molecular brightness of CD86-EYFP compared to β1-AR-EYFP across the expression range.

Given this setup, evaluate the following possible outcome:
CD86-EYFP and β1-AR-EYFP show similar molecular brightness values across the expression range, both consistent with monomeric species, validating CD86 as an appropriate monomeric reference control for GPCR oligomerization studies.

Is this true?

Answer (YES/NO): NO